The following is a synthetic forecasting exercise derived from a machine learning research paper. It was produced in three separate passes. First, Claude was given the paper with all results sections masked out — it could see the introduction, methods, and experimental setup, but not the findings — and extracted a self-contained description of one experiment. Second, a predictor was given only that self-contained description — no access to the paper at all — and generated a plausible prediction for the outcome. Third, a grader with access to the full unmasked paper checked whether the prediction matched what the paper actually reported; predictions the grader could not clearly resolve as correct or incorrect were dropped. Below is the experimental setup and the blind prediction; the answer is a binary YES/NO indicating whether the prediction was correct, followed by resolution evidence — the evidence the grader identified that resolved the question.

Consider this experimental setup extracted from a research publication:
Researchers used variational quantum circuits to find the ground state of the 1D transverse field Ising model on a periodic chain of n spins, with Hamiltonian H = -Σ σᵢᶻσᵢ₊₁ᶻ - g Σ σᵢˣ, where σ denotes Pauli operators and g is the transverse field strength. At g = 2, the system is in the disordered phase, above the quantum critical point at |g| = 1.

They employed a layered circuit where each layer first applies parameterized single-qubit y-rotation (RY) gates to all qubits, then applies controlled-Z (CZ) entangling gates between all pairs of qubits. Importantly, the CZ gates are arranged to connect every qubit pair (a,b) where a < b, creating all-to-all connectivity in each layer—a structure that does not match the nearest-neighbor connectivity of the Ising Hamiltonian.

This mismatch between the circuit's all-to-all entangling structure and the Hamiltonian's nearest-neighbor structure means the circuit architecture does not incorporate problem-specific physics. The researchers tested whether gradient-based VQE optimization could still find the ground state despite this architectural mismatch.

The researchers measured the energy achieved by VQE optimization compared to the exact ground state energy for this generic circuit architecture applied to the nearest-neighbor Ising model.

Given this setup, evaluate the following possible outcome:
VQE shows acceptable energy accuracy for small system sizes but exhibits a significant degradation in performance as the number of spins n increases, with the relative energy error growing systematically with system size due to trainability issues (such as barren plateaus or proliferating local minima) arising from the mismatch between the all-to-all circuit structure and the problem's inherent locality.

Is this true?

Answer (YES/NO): NO